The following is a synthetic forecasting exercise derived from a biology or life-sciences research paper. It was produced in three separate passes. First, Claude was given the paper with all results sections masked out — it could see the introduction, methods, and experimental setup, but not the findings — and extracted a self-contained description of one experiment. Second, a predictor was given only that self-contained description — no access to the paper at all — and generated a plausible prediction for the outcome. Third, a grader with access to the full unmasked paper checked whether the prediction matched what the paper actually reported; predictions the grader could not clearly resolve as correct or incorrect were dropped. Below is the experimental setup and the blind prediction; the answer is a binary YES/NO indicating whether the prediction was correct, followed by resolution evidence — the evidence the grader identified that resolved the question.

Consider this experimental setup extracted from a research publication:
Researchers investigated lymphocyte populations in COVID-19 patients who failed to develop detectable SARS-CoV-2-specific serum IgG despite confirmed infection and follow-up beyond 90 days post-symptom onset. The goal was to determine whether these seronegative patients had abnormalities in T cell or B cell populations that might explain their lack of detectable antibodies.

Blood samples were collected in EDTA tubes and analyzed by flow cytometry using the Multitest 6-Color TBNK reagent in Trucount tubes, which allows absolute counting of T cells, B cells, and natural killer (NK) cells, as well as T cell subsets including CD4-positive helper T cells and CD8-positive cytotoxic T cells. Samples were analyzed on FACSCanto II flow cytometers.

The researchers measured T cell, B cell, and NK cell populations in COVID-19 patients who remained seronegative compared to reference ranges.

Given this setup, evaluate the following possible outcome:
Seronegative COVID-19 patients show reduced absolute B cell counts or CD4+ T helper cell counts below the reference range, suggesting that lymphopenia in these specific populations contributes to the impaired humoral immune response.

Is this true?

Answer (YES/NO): NO